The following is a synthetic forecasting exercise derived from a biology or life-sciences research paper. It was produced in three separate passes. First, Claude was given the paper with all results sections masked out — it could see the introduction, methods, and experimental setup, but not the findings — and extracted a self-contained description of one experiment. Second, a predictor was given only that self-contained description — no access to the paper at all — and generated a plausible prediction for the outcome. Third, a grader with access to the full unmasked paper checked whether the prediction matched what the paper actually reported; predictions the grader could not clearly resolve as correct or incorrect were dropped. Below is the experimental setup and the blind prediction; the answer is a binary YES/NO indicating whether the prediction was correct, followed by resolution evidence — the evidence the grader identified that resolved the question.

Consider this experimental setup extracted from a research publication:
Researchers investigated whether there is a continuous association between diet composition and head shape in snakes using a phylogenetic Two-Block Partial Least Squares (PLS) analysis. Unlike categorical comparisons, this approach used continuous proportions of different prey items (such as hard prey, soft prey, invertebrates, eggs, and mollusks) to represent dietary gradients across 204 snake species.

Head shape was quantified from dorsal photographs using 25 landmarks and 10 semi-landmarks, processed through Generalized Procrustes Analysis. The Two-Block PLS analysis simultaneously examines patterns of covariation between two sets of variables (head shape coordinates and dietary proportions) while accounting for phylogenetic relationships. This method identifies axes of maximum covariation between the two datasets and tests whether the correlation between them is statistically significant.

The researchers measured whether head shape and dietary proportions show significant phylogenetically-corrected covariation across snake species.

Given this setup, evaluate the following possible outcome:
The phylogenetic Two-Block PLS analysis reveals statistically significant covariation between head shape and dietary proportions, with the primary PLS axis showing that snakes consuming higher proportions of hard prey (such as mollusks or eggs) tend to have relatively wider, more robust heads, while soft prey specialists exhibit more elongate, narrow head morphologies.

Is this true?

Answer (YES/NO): YES